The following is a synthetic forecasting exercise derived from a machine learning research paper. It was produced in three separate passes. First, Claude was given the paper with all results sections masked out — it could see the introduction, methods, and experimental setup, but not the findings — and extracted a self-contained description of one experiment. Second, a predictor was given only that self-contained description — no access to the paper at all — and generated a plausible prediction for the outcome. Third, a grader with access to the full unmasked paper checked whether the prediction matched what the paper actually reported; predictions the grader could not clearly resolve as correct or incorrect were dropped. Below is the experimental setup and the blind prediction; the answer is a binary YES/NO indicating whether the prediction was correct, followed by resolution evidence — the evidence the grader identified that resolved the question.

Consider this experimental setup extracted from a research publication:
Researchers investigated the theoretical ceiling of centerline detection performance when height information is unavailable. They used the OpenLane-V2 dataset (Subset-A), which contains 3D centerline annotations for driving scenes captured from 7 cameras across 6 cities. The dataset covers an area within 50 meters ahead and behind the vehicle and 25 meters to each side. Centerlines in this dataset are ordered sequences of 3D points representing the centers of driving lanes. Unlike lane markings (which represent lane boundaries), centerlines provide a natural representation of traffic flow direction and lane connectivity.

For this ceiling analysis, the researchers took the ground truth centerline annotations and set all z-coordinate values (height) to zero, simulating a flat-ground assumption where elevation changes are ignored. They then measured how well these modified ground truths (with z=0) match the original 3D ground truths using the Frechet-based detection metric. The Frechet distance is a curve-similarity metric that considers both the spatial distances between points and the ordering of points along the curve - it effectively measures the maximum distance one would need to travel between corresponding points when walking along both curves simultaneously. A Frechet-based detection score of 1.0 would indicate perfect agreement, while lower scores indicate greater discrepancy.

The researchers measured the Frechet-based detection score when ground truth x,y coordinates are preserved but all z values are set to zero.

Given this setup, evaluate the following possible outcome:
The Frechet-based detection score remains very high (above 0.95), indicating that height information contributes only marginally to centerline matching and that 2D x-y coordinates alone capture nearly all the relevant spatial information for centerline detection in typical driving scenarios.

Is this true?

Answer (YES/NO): NO